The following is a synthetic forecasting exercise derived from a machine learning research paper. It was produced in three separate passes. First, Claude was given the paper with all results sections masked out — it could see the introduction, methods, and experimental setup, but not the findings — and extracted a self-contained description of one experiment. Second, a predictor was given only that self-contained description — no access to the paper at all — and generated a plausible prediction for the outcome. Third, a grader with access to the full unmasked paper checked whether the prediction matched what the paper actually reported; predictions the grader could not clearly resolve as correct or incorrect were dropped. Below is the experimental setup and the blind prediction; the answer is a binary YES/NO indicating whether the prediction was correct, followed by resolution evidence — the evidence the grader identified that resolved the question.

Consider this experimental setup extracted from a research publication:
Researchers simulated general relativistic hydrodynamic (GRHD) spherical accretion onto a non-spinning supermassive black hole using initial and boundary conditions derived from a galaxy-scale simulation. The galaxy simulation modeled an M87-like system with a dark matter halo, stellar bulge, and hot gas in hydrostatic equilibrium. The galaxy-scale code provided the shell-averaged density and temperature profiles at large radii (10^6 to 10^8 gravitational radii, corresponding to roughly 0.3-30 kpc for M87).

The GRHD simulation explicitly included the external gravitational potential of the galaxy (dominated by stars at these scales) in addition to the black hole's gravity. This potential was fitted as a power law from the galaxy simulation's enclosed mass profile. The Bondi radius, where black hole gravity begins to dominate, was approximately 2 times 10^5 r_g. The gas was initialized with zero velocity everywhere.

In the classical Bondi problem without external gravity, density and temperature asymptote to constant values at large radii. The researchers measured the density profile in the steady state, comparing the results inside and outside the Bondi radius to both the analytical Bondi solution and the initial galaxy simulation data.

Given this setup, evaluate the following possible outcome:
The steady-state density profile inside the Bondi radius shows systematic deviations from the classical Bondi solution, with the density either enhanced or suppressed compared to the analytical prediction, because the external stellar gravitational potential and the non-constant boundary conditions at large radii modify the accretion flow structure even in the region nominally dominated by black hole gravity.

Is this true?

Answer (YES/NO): NO